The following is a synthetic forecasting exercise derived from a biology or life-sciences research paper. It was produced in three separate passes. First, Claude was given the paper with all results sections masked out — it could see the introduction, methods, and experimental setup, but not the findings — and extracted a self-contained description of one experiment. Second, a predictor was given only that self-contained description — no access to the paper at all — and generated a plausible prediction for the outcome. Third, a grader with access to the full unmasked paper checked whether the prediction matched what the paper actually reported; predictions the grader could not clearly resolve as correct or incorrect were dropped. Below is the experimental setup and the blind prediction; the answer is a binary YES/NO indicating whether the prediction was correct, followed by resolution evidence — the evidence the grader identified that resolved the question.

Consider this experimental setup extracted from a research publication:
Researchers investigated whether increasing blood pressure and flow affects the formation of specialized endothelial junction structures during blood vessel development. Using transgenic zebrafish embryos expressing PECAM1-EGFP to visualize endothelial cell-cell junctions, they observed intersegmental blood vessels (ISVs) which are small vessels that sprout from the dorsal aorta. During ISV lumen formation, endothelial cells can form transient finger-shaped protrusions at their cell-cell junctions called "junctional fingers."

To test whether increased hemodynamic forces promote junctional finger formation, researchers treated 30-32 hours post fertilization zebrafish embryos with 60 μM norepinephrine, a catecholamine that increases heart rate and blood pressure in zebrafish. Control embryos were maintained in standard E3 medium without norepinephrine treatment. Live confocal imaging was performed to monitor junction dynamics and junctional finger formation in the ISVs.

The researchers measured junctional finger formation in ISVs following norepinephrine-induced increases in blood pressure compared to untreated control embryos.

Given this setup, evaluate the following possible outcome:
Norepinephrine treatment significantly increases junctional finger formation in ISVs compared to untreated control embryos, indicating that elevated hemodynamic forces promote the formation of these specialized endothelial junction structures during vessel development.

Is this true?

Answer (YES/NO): YES